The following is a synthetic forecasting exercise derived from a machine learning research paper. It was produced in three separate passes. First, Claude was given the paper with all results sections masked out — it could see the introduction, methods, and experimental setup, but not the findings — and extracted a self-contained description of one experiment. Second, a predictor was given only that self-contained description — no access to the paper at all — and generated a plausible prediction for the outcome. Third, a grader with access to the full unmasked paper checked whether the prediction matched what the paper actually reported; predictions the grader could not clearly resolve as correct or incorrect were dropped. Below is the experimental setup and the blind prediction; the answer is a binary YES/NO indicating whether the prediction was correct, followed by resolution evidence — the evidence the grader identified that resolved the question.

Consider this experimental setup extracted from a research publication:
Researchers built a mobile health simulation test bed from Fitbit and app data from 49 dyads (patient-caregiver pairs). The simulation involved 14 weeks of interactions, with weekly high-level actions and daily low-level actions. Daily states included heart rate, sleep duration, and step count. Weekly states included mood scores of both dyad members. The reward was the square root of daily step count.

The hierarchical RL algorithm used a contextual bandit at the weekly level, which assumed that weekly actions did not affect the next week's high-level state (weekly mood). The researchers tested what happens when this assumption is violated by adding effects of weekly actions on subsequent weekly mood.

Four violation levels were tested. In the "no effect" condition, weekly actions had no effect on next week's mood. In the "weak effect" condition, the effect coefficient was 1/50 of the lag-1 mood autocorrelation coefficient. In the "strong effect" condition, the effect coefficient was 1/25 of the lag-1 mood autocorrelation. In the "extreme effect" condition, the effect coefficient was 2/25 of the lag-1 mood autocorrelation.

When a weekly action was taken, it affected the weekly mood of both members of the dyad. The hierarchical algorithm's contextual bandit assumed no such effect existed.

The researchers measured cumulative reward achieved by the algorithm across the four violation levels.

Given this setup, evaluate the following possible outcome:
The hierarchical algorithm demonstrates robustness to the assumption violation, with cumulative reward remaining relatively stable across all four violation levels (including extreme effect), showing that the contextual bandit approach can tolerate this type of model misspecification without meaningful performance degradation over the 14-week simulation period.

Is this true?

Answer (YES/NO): NO